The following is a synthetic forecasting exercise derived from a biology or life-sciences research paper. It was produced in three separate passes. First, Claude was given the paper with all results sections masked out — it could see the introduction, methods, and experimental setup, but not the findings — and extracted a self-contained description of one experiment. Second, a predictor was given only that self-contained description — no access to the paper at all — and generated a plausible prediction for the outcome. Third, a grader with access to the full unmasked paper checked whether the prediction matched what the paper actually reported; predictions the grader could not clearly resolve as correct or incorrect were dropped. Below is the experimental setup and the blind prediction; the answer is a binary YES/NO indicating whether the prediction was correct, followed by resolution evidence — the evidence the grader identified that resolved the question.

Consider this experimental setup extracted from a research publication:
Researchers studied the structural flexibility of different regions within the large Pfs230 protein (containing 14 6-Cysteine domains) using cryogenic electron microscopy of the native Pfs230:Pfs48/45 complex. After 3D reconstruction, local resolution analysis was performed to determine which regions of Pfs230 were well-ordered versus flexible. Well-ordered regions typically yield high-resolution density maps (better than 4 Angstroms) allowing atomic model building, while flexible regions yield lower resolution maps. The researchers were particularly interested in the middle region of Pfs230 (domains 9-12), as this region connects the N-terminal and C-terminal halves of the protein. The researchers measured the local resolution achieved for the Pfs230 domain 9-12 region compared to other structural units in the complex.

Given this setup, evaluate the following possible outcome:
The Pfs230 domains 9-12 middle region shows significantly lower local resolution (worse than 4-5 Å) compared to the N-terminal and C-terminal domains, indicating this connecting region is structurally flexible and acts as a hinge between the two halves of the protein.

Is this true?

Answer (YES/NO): YES